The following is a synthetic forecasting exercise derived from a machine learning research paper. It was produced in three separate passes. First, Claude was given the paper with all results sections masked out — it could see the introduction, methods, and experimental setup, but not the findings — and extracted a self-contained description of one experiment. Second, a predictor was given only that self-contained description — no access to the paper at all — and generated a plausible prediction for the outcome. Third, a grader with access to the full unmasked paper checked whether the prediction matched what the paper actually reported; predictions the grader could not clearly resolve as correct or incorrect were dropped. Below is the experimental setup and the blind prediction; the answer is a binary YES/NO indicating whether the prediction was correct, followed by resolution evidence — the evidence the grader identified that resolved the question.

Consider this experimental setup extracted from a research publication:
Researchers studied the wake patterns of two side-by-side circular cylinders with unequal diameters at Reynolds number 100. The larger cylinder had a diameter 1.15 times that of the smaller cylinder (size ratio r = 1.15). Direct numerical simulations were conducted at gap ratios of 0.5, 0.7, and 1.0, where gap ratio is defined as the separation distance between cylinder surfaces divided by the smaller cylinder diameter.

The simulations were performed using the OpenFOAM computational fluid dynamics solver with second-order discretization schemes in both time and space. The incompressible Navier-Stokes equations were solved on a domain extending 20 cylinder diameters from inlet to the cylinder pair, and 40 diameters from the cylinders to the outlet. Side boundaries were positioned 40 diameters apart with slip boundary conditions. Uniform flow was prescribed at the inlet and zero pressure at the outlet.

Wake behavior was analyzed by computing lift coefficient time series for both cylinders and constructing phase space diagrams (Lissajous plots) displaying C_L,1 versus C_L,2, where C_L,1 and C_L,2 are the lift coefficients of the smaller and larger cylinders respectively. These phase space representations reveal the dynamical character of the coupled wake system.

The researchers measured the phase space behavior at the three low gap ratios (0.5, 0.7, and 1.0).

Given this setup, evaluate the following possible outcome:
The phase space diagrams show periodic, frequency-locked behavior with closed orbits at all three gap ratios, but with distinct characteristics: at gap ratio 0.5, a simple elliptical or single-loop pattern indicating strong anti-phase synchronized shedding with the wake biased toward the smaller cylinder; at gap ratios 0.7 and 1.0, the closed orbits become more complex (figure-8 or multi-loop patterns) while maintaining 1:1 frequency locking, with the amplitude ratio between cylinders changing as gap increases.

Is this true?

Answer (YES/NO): NO